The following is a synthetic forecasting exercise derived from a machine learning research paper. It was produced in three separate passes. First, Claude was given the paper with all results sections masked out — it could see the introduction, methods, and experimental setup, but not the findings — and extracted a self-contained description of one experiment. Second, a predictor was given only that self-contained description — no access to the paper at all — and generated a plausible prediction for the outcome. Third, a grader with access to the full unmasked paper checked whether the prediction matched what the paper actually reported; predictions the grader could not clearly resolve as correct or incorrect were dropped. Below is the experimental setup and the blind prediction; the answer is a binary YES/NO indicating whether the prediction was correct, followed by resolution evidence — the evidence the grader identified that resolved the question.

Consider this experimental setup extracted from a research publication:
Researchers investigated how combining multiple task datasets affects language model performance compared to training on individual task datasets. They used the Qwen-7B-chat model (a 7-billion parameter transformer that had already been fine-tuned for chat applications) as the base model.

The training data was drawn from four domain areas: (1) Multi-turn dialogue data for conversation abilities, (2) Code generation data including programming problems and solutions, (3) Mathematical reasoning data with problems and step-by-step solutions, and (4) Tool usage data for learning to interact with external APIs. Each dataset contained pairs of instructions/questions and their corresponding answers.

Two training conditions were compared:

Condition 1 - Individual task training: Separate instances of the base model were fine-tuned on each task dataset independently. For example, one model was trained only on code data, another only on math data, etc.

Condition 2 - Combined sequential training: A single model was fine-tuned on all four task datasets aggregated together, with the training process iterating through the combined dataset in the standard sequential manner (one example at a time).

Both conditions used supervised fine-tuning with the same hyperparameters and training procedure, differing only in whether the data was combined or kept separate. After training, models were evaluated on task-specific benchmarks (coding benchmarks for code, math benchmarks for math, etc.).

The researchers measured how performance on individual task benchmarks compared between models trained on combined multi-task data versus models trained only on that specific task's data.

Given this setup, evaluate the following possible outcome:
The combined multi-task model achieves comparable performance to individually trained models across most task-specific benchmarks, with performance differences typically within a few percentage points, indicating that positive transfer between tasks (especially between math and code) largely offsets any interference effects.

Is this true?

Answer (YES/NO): NO